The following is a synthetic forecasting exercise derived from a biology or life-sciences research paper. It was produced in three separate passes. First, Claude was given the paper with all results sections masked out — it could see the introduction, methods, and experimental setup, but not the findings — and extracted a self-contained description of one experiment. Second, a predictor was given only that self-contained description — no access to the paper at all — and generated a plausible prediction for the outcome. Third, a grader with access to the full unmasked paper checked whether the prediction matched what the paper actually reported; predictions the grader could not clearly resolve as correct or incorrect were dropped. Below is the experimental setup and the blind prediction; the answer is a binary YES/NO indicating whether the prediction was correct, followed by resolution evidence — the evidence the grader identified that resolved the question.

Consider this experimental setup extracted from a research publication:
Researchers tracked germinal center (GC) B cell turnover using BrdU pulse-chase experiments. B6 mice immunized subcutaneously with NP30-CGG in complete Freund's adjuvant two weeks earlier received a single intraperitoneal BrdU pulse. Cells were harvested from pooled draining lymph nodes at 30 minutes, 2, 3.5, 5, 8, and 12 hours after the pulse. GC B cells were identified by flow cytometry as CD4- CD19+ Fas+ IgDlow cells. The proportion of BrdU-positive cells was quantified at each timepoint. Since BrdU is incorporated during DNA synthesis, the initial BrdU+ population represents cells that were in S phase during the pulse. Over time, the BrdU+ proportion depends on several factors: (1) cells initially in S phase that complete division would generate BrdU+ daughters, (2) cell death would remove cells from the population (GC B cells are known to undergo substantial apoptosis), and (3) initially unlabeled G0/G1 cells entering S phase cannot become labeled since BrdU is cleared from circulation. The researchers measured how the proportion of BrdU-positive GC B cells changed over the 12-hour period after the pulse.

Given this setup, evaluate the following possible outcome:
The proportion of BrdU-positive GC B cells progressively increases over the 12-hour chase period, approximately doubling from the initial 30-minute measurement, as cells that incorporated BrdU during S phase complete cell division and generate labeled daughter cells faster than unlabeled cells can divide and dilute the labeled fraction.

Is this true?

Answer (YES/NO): NO